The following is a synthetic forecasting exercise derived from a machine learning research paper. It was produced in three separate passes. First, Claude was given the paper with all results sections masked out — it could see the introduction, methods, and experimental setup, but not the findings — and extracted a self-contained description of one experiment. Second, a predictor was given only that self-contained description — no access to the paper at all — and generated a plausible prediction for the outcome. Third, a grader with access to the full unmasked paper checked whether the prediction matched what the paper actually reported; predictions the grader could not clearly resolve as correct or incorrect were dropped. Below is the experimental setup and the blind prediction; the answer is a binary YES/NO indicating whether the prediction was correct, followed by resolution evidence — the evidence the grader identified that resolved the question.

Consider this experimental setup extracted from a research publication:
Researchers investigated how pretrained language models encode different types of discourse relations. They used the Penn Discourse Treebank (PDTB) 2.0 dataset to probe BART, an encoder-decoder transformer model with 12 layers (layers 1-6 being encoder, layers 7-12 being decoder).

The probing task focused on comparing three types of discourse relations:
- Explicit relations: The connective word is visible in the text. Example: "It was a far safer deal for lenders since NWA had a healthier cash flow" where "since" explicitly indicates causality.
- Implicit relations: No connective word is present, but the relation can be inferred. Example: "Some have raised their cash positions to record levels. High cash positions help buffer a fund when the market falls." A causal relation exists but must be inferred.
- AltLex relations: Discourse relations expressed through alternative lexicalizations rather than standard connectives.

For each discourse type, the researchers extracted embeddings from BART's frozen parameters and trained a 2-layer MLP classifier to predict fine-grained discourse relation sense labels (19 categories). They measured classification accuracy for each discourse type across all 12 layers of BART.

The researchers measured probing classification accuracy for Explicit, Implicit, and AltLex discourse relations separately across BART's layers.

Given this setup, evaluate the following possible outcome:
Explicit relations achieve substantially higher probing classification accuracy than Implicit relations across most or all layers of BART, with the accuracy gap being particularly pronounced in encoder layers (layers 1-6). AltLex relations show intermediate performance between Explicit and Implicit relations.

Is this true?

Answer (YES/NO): NO